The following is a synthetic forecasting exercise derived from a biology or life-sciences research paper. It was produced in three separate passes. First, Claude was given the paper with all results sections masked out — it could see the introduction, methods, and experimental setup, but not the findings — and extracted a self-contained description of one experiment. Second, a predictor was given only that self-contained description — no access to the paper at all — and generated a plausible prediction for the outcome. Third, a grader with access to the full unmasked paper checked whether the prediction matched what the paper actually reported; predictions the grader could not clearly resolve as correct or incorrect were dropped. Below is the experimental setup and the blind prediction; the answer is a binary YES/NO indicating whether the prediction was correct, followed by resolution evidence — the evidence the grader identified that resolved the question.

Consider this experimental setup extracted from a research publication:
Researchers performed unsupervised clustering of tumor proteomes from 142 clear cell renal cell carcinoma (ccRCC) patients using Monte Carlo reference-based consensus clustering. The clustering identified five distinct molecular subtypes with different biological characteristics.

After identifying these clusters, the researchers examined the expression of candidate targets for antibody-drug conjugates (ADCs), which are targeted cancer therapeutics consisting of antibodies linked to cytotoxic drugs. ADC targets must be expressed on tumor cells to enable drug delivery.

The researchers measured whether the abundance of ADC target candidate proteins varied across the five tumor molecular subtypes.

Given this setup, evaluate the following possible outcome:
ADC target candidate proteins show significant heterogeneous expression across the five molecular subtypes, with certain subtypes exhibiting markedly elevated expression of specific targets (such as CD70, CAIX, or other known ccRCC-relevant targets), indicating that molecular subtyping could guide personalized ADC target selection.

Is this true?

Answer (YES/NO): YES